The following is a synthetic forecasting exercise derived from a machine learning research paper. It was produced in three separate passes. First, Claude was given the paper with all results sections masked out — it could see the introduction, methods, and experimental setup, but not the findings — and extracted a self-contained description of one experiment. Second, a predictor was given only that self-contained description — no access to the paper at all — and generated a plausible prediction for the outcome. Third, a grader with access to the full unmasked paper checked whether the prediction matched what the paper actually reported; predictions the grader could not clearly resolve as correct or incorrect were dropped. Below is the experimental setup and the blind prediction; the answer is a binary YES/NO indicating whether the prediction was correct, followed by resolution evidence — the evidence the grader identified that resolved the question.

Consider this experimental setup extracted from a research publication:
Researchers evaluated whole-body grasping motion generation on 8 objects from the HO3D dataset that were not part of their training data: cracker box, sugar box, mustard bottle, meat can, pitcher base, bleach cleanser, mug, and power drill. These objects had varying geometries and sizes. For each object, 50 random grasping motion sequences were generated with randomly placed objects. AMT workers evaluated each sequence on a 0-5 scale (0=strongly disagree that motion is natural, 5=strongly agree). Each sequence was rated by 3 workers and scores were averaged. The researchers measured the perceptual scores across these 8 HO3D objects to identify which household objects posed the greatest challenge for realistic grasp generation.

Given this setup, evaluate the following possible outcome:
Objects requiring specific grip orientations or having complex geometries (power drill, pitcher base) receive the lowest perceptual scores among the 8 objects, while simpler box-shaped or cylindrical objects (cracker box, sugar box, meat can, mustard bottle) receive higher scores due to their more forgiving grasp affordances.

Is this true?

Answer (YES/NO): NO